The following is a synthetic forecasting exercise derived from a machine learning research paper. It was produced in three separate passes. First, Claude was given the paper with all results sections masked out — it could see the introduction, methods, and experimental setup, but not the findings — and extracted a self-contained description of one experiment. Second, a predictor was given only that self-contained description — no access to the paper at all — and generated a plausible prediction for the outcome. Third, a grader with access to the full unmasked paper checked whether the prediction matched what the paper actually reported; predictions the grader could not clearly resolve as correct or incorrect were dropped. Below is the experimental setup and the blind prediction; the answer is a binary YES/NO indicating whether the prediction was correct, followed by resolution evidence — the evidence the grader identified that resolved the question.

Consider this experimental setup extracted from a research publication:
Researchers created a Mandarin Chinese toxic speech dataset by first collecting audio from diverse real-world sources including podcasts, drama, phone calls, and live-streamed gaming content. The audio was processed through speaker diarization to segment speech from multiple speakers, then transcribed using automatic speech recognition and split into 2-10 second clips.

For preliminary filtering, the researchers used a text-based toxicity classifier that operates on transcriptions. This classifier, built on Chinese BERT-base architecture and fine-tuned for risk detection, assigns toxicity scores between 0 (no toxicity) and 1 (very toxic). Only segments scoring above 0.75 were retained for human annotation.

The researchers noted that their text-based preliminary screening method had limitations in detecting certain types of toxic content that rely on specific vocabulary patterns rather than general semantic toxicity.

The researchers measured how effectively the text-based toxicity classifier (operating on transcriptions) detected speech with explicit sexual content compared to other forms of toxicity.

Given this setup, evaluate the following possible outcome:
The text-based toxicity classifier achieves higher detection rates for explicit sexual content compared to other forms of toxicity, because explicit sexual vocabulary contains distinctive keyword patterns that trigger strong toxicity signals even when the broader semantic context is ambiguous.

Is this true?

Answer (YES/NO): NO